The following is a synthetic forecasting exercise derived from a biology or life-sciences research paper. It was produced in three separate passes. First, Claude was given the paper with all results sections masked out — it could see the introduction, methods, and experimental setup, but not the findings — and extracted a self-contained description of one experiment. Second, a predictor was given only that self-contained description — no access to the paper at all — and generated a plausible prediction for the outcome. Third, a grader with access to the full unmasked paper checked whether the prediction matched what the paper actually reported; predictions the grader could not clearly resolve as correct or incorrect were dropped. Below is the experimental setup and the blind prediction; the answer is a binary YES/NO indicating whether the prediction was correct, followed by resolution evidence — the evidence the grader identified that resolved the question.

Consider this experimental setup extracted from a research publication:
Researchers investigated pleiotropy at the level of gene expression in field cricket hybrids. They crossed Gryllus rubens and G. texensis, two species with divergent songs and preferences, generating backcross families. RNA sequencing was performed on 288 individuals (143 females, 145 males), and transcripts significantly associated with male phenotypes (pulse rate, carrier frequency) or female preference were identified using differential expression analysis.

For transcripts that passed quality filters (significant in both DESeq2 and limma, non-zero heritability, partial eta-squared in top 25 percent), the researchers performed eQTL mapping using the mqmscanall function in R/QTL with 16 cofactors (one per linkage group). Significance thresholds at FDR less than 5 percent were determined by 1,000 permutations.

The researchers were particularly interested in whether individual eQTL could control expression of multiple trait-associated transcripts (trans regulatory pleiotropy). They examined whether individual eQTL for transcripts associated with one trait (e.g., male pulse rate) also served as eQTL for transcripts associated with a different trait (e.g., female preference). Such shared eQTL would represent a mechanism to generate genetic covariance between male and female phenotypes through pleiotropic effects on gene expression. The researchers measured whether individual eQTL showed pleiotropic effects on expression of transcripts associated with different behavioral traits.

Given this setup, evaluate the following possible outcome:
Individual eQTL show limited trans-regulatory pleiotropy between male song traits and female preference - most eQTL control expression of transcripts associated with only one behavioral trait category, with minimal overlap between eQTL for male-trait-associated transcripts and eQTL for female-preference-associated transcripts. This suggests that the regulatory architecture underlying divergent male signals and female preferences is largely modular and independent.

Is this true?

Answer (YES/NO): NO